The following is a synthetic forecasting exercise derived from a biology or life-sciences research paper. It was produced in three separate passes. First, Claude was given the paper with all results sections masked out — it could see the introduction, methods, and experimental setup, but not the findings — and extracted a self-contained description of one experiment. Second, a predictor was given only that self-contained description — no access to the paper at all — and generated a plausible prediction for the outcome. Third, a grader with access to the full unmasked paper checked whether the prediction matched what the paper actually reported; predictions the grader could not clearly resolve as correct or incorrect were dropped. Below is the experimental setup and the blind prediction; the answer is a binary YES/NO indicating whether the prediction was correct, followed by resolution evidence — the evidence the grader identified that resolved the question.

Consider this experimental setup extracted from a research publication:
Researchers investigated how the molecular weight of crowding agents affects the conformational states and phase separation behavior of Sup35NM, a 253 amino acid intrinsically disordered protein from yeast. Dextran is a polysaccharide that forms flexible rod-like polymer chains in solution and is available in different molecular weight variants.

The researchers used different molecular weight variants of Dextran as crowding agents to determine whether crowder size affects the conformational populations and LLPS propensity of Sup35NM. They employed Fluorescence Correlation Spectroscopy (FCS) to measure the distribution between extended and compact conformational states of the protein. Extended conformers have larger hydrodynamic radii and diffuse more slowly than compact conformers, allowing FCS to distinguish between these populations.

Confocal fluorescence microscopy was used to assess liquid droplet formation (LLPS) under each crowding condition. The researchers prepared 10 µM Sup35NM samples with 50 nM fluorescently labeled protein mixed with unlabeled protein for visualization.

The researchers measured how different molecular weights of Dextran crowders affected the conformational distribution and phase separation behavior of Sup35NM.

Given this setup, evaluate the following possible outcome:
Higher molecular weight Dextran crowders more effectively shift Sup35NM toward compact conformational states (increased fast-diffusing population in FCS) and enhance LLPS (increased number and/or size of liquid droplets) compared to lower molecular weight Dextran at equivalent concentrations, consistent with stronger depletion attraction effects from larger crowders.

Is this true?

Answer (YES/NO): NO